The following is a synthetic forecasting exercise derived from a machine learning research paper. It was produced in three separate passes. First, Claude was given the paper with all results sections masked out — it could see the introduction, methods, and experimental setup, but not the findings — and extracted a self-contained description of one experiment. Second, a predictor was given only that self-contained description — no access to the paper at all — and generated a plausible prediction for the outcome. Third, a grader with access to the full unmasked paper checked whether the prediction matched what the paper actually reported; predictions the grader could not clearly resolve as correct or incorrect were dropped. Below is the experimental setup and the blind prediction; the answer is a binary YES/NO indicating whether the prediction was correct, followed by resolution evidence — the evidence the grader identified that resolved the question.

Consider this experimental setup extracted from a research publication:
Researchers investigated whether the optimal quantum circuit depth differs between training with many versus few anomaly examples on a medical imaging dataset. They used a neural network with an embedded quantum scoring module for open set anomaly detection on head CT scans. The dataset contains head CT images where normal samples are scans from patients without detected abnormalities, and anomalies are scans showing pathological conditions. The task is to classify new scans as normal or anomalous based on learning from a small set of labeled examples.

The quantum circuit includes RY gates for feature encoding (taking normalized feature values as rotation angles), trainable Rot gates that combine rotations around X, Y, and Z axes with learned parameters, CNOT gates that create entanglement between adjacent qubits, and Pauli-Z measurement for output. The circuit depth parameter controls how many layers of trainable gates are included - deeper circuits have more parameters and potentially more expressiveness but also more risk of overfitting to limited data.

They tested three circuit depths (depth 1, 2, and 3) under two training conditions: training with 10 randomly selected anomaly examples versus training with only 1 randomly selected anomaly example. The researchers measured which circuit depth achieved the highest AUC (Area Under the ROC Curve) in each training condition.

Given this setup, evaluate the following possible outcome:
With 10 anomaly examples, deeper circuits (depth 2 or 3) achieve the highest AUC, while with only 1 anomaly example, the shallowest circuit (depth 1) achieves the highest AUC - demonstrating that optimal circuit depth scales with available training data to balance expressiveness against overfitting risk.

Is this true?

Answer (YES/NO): NO